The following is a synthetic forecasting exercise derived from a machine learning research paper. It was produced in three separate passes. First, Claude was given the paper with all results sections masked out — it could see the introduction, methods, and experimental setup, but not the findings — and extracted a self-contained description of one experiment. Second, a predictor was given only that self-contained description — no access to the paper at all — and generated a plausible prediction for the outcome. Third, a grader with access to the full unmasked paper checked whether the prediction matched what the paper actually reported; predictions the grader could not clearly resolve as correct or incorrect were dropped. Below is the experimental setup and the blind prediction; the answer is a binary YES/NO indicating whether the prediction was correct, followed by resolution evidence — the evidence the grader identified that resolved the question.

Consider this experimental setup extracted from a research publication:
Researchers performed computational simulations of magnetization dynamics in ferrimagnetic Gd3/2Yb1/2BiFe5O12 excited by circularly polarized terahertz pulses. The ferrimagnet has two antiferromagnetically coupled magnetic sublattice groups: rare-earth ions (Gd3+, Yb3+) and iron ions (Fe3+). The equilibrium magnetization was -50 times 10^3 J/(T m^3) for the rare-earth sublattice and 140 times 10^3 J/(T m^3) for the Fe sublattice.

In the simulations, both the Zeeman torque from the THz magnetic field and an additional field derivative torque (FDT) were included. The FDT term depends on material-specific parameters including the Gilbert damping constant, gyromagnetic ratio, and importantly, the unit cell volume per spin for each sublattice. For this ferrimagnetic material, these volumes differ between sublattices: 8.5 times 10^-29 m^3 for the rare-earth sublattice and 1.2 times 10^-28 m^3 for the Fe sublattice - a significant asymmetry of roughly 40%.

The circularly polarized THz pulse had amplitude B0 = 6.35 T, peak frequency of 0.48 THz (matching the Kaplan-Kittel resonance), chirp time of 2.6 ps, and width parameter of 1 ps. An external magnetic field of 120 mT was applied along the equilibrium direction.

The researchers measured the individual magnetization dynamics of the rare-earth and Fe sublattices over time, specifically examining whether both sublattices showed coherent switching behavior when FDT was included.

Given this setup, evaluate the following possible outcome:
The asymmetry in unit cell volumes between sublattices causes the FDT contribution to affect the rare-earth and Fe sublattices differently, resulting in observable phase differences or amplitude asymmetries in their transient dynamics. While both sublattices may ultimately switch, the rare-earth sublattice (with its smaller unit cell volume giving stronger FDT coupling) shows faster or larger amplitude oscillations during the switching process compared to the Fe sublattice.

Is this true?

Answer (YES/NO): NO